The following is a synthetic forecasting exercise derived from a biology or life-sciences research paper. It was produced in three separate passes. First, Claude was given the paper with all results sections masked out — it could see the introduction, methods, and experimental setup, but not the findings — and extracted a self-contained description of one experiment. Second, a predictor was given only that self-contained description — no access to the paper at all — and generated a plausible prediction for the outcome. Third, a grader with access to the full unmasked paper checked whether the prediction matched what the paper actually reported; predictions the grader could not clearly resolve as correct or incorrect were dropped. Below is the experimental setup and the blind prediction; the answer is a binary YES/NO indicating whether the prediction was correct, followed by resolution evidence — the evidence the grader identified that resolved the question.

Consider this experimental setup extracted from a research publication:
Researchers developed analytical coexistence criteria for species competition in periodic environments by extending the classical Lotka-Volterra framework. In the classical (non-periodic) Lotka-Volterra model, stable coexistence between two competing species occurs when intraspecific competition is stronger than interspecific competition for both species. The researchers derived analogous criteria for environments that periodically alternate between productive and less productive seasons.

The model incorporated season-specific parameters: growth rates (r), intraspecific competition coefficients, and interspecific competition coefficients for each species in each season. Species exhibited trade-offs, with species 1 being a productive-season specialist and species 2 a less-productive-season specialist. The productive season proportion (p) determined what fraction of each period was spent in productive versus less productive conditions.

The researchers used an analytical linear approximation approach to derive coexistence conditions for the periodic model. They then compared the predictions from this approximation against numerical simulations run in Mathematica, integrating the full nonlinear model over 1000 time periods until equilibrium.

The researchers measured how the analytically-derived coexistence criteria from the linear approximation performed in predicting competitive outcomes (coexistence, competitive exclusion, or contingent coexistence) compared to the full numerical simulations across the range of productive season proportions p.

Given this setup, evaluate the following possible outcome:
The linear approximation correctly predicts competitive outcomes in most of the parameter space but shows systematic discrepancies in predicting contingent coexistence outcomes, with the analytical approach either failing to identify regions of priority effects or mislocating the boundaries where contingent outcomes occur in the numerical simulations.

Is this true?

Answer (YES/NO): NO